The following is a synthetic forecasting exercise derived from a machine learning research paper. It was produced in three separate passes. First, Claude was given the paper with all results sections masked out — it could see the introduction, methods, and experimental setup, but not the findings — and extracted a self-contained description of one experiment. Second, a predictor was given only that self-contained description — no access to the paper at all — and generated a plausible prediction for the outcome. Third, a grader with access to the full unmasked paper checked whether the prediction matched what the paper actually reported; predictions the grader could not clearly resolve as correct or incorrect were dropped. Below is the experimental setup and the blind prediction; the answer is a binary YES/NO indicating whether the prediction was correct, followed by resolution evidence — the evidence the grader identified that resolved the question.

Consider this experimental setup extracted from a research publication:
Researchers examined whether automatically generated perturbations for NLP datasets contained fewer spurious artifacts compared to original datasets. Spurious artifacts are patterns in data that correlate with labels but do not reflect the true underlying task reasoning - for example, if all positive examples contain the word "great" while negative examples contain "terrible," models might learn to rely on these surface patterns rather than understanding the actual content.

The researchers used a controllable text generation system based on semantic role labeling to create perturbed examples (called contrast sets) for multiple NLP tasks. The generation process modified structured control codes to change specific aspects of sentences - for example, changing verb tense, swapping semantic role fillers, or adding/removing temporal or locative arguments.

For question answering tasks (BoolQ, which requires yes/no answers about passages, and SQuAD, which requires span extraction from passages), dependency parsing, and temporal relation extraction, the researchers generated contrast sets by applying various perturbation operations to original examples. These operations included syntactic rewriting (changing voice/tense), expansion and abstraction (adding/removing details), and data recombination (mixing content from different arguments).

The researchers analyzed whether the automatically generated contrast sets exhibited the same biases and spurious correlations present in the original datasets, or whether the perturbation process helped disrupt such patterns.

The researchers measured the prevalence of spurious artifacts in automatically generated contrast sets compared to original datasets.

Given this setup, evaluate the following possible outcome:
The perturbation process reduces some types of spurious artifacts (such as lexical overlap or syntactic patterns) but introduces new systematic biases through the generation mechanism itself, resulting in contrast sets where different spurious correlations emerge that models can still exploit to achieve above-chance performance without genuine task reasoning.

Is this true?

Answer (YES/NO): NO